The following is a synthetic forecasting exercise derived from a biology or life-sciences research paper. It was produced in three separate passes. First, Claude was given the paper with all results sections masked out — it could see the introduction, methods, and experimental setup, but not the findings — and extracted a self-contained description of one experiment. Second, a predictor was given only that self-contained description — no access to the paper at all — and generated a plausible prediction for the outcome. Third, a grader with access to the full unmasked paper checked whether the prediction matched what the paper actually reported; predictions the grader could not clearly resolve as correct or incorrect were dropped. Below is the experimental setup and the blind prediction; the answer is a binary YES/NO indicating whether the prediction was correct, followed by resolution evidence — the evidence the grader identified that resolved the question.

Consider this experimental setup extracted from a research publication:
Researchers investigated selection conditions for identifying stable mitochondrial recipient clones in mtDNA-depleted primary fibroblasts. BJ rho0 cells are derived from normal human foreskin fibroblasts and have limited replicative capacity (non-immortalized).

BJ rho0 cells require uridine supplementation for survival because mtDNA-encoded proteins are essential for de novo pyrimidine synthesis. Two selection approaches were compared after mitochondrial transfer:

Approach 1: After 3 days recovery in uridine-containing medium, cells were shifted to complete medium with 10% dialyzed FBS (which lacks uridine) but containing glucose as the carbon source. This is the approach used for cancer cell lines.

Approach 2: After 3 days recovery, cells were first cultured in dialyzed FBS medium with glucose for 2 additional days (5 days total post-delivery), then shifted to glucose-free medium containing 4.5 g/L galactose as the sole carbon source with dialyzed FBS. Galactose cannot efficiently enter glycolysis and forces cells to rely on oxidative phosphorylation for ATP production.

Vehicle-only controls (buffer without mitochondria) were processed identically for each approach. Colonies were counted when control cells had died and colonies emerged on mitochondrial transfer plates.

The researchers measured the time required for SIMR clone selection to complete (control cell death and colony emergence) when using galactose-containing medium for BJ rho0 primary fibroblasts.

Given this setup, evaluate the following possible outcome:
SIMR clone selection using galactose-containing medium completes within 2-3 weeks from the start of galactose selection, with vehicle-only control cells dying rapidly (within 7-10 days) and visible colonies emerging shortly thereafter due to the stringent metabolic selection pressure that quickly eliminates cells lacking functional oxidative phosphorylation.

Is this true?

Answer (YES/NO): NO